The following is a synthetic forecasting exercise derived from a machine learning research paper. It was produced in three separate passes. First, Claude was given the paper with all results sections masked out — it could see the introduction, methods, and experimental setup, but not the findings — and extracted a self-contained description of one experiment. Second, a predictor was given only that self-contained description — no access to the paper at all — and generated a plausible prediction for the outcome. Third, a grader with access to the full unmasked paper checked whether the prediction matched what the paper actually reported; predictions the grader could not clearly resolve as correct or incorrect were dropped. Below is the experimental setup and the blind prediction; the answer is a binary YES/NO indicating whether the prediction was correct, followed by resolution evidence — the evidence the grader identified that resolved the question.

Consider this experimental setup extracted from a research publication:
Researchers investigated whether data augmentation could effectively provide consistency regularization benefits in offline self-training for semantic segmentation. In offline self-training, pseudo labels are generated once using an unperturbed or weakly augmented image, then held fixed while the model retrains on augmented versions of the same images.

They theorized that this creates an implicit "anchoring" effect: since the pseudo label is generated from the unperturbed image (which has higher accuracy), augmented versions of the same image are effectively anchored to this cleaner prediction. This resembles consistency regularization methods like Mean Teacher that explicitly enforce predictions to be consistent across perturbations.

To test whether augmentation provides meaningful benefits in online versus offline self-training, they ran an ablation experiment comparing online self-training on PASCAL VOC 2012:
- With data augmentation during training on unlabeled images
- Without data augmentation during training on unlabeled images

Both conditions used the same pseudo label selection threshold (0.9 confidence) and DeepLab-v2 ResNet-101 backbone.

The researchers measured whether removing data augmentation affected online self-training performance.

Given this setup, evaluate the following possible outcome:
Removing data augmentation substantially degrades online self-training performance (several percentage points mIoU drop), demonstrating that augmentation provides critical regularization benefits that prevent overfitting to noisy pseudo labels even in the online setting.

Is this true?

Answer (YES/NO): NO